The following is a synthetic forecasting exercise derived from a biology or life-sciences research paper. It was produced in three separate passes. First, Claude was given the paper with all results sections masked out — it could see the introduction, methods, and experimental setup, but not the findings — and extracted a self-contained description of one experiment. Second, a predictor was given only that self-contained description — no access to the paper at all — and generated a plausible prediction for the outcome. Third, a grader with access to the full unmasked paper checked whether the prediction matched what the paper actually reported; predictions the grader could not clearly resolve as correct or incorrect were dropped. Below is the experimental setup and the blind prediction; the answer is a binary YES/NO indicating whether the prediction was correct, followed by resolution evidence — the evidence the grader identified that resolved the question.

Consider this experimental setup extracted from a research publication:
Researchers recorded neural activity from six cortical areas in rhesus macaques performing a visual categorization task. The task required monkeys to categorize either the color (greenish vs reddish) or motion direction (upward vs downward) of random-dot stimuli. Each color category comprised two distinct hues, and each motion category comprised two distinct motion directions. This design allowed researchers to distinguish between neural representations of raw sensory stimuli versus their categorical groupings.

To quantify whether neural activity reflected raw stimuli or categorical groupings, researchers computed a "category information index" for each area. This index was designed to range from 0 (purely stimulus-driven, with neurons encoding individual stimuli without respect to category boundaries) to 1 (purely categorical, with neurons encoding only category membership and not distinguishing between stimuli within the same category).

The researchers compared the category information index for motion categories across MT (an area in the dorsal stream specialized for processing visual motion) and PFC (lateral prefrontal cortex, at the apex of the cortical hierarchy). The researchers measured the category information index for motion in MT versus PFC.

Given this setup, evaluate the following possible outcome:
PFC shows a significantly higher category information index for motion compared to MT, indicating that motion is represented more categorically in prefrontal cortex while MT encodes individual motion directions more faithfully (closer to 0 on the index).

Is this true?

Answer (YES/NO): YES